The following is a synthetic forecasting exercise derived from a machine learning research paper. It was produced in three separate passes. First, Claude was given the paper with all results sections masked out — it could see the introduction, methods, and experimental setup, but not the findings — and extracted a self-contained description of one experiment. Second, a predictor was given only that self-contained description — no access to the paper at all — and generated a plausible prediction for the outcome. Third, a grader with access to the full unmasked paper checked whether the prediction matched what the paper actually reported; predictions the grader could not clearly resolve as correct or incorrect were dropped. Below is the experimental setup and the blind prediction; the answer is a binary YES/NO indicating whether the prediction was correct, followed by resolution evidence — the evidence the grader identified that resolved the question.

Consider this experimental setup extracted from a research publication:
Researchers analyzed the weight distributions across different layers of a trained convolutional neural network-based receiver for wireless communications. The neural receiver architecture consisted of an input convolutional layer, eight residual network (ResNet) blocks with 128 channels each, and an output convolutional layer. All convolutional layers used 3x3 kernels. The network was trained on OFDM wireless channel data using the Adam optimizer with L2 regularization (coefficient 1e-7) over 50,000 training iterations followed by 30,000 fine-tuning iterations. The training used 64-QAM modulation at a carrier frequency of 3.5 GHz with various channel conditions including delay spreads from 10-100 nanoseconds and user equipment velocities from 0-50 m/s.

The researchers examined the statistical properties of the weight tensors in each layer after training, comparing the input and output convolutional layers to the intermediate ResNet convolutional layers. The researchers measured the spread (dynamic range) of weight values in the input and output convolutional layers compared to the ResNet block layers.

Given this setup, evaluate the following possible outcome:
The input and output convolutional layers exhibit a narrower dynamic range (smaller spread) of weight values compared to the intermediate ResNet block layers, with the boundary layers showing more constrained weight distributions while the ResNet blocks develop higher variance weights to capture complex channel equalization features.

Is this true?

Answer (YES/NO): NO